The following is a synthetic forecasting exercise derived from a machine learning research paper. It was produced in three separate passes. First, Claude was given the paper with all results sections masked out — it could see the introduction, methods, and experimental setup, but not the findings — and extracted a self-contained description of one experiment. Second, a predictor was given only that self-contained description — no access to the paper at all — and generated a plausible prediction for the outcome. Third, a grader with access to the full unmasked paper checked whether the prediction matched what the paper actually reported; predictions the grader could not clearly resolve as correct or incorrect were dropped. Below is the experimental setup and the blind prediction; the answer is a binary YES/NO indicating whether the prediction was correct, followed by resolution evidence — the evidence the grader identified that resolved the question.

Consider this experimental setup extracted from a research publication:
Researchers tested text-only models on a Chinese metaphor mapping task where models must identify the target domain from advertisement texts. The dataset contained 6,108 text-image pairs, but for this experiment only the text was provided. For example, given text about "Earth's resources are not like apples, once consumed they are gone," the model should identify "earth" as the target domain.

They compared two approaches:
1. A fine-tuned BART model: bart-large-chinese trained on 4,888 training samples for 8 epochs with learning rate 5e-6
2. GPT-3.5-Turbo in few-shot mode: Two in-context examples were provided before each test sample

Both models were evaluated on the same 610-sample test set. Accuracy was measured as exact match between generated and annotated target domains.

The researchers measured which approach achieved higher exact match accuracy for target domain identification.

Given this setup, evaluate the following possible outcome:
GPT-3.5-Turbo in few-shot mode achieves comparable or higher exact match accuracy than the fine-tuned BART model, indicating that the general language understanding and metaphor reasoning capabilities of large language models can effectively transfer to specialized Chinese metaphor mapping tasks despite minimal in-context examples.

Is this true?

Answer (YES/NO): NO